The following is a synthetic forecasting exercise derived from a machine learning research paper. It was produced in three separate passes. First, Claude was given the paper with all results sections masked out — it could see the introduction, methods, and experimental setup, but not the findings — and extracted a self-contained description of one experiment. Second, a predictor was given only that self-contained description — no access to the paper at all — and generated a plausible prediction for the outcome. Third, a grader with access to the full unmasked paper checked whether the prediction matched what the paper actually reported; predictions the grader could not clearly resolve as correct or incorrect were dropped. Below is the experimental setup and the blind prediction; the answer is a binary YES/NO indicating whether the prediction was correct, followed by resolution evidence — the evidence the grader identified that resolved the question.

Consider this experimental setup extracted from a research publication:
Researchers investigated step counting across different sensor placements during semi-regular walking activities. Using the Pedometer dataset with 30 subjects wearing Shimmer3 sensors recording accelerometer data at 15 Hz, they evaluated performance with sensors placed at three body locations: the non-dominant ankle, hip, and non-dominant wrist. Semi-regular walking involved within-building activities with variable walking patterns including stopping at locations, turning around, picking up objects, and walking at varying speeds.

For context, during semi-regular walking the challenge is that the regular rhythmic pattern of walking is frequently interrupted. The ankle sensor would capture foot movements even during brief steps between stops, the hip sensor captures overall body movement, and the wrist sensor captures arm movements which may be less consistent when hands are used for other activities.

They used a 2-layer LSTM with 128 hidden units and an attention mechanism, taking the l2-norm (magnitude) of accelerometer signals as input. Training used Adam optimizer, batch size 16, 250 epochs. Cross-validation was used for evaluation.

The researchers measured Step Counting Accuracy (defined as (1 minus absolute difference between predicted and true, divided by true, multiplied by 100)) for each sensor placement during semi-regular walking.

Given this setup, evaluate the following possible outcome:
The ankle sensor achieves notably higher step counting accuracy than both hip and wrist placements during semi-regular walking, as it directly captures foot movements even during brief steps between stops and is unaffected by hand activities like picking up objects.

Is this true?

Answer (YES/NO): YES